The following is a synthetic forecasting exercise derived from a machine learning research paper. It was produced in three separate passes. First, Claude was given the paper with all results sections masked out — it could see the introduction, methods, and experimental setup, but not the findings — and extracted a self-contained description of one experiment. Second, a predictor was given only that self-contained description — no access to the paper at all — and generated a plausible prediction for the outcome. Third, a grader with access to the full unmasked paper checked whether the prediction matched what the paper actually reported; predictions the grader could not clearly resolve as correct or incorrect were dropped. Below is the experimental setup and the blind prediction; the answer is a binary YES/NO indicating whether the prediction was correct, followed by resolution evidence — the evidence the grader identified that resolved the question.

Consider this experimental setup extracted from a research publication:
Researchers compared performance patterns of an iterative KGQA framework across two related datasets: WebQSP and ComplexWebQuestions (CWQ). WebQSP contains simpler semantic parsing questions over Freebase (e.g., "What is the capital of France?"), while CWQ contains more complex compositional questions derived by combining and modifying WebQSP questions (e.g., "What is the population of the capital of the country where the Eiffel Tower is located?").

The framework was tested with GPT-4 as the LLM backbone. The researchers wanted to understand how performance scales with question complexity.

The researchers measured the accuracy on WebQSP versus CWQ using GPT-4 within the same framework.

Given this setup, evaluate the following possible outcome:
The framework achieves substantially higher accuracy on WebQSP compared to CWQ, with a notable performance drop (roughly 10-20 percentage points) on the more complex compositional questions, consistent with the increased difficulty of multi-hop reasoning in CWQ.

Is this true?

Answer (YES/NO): NO